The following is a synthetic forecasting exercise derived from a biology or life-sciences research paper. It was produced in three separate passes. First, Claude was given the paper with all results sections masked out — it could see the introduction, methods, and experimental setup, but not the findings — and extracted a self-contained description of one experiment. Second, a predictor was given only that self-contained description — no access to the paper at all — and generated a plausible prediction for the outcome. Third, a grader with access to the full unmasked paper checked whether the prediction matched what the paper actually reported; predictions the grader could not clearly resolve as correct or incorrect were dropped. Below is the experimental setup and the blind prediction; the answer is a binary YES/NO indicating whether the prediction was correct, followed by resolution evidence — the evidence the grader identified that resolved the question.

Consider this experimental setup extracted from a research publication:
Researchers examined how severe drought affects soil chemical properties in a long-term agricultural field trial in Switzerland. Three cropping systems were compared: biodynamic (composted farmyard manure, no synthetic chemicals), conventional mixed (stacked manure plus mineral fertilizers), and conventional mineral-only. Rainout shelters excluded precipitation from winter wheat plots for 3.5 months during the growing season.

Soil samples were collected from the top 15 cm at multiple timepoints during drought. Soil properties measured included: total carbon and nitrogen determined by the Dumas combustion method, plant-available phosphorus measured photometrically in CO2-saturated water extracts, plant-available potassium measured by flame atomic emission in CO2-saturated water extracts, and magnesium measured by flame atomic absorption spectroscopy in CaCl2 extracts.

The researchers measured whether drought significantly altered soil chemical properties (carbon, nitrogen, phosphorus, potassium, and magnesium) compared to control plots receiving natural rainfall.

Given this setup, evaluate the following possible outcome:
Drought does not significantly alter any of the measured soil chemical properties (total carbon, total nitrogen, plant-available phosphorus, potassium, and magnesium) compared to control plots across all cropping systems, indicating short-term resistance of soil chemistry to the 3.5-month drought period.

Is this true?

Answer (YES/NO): NO